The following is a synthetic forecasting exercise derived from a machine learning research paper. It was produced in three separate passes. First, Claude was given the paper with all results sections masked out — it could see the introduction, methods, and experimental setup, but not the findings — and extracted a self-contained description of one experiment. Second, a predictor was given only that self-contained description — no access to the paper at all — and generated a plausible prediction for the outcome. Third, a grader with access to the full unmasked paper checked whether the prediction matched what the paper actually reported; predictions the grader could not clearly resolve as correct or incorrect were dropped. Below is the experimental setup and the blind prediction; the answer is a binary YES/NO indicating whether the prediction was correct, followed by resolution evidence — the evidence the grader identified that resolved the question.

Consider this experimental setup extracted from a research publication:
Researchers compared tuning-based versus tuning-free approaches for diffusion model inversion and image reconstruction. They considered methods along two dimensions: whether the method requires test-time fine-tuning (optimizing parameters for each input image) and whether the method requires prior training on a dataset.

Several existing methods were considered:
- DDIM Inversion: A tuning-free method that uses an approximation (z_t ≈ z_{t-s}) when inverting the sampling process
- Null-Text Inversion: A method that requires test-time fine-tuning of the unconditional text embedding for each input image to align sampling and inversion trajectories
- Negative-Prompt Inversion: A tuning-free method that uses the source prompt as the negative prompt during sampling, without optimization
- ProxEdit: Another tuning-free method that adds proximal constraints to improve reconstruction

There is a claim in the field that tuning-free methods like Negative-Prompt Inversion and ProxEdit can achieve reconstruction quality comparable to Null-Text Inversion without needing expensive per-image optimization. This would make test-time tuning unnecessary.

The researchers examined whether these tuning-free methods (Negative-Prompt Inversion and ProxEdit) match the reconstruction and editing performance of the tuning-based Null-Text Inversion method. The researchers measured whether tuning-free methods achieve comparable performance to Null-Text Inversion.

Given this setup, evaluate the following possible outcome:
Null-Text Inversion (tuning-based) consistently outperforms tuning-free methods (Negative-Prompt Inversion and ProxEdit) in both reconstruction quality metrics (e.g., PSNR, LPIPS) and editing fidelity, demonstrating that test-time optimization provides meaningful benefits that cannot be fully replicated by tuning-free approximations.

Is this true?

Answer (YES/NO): YES